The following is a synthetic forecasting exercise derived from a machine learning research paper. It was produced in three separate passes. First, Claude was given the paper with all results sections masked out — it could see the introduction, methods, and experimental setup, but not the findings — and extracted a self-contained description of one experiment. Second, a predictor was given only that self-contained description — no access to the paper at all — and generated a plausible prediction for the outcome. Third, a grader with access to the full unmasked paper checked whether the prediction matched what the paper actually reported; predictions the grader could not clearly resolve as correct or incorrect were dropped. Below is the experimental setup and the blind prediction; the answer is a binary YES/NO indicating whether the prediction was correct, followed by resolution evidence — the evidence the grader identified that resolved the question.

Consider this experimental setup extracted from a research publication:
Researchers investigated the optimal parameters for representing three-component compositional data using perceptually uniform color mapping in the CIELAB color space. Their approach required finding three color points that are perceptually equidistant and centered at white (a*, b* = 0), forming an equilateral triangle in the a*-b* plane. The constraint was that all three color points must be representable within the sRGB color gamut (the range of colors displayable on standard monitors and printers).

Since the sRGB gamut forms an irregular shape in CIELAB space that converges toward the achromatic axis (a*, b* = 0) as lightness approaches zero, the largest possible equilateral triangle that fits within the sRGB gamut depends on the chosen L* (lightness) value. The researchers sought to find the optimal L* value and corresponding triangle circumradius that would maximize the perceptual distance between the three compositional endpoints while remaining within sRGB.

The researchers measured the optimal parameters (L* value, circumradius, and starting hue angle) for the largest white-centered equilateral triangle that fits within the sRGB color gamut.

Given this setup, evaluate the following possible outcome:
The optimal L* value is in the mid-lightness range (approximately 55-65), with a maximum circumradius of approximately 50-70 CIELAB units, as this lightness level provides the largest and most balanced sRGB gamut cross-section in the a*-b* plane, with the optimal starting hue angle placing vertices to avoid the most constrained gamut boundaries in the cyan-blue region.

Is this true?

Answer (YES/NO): YES